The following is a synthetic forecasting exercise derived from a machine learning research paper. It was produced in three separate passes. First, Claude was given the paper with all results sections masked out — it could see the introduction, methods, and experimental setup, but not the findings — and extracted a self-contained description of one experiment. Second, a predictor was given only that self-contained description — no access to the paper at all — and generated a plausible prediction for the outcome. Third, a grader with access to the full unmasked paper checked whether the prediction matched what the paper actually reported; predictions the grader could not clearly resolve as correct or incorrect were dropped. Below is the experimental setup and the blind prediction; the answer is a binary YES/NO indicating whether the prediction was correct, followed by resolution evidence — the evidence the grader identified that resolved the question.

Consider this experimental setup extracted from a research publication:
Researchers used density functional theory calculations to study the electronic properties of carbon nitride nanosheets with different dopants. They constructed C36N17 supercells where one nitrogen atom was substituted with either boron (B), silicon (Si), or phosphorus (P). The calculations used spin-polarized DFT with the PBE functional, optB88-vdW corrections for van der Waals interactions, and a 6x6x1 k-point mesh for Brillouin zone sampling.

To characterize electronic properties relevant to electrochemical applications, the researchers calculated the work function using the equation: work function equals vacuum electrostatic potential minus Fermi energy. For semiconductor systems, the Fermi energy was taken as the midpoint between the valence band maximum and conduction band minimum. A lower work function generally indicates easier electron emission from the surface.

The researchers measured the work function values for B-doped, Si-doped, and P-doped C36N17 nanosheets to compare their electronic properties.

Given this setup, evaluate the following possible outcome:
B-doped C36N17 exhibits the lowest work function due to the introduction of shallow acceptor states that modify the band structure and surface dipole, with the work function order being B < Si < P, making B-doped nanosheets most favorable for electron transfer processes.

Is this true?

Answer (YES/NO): NO